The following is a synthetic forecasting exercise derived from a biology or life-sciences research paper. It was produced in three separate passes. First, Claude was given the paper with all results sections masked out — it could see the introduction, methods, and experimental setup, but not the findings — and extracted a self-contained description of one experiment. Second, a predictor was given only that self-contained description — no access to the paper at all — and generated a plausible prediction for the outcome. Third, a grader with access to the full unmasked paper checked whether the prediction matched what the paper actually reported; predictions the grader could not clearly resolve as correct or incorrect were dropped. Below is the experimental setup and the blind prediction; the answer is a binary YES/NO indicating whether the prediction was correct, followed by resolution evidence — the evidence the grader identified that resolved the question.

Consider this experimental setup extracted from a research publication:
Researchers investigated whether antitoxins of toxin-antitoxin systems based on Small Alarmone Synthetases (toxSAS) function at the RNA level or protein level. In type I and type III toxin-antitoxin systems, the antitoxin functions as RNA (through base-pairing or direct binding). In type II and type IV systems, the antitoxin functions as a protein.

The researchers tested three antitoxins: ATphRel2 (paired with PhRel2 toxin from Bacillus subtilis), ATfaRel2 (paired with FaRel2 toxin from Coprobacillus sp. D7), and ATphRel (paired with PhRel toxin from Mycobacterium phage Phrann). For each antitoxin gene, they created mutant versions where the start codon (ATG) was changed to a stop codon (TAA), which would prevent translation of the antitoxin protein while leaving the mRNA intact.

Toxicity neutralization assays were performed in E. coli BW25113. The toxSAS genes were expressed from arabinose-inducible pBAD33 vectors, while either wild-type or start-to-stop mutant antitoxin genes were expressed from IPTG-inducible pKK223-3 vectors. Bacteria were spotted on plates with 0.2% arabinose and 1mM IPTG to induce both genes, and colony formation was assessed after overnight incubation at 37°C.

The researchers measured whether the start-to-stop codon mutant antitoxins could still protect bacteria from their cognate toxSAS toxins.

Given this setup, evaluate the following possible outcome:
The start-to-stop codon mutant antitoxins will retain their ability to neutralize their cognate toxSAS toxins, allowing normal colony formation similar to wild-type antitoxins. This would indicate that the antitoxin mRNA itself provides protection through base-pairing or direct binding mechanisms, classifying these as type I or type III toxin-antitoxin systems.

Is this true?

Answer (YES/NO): NO